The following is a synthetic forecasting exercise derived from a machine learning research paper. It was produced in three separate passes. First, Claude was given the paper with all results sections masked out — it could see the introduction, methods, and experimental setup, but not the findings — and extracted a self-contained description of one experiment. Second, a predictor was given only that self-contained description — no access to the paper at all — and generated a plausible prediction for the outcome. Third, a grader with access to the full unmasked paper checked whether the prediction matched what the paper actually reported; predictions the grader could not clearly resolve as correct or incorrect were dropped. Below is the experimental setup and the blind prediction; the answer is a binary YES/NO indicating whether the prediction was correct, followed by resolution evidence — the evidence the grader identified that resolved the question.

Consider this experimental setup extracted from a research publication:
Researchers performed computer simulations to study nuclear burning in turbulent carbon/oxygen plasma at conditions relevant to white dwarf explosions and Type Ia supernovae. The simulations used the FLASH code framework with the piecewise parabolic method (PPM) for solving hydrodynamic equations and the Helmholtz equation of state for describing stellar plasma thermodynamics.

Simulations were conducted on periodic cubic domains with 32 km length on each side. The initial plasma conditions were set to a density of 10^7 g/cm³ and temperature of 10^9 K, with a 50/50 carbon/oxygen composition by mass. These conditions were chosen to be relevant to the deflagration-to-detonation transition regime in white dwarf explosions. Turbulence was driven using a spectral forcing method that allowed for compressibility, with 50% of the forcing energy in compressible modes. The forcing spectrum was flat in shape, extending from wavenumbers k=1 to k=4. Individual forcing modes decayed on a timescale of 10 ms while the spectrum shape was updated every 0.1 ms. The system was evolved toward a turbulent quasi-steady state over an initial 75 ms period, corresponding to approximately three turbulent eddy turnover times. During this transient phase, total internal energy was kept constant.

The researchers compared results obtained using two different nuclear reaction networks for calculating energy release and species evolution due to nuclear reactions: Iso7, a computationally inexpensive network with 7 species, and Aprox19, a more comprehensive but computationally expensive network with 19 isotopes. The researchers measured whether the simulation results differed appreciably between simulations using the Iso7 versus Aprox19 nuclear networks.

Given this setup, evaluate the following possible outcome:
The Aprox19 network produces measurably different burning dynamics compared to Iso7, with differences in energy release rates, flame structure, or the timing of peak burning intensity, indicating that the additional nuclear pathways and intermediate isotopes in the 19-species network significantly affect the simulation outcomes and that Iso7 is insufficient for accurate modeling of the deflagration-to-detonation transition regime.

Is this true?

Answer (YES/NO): NO